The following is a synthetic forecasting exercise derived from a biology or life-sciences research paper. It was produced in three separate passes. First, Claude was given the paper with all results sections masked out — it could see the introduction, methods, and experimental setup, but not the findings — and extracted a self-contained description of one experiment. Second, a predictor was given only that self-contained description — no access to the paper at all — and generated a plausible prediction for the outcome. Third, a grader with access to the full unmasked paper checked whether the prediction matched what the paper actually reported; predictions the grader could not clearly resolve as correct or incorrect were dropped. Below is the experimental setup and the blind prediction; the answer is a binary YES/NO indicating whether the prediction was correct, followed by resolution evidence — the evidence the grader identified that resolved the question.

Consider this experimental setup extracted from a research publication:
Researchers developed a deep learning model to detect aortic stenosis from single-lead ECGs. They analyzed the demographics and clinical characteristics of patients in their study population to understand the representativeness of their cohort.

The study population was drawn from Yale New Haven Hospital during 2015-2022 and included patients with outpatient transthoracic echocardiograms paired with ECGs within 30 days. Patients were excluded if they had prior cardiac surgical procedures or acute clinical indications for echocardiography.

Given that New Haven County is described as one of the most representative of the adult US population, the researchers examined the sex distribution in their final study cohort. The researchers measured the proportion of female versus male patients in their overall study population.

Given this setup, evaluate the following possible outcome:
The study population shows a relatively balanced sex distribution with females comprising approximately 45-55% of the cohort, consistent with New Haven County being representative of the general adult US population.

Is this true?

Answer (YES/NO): YES